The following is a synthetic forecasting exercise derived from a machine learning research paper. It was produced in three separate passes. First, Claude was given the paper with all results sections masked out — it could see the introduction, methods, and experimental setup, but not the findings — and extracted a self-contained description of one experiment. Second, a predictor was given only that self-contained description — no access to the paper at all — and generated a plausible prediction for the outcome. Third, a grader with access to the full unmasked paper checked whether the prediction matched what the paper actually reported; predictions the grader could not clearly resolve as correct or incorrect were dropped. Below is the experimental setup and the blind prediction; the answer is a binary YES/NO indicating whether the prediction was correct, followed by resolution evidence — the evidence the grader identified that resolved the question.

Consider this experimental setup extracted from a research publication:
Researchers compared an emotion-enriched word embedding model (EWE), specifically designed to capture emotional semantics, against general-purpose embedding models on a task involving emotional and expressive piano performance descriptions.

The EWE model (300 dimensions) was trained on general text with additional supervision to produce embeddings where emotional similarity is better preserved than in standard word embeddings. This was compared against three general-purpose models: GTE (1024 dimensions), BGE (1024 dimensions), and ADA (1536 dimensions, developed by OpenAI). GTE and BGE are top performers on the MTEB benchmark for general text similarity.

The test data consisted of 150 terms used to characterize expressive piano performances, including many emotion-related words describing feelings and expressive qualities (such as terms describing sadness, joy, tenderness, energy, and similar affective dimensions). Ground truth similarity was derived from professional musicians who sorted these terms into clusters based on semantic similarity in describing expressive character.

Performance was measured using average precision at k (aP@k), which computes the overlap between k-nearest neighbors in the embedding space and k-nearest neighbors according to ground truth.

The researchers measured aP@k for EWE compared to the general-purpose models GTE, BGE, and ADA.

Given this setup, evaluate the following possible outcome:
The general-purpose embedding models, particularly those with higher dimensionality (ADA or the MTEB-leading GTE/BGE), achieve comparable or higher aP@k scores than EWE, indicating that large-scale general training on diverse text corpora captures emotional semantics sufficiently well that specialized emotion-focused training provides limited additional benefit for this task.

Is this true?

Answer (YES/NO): YES